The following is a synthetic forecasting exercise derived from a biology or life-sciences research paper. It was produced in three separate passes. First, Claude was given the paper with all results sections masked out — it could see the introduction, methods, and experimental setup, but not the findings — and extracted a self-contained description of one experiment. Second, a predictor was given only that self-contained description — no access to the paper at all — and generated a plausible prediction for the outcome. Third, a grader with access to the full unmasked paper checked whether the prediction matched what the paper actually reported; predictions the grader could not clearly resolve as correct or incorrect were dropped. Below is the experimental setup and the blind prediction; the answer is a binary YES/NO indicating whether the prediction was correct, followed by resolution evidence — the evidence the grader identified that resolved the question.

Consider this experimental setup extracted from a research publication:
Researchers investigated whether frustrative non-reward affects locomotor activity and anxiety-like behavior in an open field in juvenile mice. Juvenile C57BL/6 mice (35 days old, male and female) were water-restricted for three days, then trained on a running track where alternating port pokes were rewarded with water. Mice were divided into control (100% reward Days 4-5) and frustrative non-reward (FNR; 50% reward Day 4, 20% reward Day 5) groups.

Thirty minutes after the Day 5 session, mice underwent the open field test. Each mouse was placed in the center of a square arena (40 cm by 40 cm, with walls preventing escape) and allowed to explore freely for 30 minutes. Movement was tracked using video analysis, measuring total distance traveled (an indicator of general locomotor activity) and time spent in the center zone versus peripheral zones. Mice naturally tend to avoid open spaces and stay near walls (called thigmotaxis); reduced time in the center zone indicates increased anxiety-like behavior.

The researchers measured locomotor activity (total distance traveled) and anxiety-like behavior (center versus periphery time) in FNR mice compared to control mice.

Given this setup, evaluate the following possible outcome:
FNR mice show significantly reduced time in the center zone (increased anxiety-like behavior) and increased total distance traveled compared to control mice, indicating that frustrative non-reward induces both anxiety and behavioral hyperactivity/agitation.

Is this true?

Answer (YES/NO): NO